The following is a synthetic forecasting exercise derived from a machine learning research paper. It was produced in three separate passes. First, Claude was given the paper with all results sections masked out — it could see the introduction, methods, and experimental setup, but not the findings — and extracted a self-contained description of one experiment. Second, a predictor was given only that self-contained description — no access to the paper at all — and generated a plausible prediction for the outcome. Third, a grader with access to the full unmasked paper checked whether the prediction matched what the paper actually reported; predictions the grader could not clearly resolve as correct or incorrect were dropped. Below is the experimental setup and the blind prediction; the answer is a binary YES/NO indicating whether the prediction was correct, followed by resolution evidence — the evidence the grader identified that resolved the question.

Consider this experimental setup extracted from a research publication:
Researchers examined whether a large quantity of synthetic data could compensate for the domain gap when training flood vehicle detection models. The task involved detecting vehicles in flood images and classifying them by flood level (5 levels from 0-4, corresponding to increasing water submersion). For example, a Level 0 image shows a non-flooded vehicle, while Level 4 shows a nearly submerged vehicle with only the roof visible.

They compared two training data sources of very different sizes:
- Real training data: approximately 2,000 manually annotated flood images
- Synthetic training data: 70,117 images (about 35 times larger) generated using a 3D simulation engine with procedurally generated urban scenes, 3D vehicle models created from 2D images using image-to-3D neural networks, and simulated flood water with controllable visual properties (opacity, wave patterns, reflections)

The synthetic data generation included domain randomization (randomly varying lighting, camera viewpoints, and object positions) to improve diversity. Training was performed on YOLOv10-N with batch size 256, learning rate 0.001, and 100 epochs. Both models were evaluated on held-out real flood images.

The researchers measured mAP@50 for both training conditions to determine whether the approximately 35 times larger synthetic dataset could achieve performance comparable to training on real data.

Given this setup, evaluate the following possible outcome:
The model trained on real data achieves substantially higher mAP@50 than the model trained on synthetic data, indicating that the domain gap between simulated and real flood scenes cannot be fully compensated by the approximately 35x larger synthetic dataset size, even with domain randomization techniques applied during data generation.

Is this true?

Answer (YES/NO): YES